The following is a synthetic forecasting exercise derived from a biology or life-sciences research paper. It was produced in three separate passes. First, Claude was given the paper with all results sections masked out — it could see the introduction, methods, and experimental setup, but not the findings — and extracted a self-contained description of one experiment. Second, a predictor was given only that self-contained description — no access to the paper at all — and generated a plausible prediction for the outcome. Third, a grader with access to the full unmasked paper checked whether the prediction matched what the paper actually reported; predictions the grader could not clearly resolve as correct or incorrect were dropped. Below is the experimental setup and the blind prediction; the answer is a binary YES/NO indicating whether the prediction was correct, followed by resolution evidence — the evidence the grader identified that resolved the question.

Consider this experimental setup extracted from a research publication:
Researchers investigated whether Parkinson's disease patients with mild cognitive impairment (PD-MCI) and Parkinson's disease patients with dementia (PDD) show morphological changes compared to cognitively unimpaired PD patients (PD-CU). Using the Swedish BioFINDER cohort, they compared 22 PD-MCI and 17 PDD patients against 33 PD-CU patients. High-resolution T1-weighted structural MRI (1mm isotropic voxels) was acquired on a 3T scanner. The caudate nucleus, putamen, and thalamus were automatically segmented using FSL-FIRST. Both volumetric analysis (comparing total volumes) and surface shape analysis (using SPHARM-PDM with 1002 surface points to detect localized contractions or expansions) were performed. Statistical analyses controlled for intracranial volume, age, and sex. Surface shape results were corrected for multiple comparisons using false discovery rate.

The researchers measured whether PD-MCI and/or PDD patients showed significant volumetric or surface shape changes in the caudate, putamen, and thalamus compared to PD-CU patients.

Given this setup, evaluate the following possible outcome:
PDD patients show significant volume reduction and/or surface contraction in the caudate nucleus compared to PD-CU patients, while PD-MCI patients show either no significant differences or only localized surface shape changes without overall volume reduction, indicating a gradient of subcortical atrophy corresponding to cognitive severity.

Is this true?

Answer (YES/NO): YES